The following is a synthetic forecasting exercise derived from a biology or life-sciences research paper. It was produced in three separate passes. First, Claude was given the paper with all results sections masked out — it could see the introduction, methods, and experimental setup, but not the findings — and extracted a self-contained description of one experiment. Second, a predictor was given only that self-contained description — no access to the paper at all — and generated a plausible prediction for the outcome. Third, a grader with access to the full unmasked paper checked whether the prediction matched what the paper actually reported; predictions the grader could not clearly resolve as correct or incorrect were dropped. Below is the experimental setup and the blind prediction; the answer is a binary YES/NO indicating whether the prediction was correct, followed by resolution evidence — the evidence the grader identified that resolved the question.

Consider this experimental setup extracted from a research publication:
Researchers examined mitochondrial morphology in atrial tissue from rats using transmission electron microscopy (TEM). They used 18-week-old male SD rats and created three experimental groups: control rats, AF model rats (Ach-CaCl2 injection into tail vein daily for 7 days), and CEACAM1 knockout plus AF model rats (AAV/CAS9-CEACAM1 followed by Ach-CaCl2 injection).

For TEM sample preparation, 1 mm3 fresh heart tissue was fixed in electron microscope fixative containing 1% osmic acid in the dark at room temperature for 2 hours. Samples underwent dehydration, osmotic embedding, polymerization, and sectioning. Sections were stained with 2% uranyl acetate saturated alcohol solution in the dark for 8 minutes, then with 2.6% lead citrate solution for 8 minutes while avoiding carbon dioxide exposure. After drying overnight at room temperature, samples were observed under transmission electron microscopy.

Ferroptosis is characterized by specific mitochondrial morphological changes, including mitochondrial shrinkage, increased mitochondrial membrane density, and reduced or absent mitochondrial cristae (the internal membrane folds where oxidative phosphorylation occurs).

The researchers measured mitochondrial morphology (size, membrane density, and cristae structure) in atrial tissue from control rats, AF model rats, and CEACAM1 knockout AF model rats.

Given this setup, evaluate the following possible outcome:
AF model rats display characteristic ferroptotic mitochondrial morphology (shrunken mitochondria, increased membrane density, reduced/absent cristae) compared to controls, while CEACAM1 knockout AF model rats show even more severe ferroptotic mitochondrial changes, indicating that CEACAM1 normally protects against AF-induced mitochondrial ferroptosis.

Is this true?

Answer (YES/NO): NO